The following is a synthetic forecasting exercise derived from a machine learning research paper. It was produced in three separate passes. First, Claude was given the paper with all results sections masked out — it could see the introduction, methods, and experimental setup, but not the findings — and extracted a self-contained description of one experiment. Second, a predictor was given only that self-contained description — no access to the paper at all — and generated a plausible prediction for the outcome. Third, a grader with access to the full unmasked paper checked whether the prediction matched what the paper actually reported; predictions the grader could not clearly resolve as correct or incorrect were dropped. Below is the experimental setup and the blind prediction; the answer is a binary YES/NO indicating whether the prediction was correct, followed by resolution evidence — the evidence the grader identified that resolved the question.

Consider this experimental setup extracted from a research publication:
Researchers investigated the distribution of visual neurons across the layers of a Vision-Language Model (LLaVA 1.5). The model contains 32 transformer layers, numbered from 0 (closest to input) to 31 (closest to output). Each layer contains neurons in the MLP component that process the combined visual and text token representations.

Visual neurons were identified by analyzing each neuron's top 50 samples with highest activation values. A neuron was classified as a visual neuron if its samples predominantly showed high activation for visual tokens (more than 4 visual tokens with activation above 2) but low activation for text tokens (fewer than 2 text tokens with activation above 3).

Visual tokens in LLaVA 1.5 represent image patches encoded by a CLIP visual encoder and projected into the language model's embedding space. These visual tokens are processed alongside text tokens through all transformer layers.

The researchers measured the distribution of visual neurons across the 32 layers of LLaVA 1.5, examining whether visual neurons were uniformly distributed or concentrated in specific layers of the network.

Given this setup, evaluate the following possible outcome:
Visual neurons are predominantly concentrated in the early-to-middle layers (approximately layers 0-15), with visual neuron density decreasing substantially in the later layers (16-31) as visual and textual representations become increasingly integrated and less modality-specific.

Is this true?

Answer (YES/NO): YES